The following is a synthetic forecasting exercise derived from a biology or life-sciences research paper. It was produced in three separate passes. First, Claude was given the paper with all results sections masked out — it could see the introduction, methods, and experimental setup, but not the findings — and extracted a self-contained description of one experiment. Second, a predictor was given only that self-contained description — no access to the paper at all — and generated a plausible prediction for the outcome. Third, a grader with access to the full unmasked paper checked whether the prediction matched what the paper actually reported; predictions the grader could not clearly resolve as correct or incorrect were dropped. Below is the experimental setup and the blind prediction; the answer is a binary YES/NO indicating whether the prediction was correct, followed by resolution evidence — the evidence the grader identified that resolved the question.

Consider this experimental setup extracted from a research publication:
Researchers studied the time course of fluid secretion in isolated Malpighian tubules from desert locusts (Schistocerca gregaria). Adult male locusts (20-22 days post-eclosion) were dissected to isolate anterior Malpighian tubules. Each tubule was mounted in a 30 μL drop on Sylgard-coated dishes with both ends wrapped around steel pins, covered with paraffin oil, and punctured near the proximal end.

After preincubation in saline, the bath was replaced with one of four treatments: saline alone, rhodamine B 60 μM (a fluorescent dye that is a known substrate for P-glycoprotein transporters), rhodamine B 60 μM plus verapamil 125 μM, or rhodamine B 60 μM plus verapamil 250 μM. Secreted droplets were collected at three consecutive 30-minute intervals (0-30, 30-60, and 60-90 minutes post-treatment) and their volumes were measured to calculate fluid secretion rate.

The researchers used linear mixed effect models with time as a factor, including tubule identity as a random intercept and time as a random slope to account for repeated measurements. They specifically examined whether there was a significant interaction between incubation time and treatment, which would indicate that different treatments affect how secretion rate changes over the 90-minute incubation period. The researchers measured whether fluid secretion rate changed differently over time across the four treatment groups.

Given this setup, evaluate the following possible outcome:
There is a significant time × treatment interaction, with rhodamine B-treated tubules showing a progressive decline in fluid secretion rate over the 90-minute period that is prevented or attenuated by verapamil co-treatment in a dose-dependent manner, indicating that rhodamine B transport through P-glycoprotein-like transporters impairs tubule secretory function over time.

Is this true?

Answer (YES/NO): NO